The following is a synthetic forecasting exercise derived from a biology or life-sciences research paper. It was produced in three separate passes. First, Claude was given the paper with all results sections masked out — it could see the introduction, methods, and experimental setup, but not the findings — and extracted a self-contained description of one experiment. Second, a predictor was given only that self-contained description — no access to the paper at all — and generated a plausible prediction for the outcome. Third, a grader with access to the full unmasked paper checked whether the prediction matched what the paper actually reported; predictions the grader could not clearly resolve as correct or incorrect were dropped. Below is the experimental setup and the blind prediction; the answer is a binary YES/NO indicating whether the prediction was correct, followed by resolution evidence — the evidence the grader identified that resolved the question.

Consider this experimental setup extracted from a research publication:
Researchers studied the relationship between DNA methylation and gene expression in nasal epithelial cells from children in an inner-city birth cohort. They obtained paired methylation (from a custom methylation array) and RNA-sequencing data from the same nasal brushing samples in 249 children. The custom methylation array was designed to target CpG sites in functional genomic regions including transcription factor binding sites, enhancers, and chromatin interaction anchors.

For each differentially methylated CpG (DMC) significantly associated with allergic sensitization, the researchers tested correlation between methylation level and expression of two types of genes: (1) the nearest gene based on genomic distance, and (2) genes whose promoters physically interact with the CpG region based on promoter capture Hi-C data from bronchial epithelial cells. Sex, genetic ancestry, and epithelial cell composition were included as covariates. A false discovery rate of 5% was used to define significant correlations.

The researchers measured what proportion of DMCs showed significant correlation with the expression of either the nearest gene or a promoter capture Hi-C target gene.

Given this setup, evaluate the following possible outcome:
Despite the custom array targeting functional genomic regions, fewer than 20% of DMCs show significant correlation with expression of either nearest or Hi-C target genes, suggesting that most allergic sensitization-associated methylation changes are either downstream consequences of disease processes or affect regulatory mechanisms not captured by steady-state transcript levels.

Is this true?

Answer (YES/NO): NO